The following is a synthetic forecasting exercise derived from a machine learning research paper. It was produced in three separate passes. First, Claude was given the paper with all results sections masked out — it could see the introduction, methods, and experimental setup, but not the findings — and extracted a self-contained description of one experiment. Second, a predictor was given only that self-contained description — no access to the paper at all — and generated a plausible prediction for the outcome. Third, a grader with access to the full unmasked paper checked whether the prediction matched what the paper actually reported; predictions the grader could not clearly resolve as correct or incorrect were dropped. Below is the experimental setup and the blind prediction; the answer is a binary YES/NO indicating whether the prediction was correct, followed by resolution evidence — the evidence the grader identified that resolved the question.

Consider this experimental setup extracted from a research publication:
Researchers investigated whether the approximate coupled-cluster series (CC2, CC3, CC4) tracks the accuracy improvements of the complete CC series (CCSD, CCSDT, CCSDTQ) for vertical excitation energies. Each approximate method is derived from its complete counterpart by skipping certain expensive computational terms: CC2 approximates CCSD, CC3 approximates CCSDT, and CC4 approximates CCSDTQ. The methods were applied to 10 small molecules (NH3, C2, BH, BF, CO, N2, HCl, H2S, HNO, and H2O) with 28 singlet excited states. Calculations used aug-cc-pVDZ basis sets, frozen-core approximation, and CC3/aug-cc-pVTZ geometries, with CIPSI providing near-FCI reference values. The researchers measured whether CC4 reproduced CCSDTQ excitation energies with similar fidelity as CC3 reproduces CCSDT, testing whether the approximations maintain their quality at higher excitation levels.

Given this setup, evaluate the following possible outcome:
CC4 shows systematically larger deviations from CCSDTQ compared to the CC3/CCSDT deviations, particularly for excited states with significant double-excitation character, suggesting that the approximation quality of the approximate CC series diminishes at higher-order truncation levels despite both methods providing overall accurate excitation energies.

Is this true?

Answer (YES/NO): NO